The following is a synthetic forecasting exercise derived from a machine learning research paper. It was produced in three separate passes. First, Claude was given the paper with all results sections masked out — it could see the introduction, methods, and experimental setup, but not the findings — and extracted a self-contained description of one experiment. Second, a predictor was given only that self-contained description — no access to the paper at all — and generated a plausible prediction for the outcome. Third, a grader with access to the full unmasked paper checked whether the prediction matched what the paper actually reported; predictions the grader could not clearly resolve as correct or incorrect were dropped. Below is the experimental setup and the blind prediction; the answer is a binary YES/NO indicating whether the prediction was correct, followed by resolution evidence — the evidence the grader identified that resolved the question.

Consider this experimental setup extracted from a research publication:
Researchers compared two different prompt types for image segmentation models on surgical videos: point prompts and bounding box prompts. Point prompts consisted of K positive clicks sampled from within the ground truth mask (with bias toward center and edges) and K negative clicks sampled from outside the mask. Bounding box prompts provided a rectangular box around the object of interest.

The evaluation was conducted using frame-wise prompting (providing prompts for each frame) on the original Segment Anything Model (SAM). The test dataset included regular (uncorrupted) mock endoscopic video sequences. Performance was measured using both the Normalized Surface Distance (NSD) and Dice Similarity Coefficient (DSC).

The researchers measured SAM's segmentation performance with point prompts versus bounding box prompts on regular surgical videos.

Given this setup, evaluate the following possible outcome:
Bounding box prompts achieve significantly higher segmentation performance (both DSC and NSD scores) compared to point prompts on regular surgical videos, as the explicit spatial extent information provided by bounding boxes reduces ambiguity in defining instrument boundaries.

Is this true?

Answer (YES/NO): NO